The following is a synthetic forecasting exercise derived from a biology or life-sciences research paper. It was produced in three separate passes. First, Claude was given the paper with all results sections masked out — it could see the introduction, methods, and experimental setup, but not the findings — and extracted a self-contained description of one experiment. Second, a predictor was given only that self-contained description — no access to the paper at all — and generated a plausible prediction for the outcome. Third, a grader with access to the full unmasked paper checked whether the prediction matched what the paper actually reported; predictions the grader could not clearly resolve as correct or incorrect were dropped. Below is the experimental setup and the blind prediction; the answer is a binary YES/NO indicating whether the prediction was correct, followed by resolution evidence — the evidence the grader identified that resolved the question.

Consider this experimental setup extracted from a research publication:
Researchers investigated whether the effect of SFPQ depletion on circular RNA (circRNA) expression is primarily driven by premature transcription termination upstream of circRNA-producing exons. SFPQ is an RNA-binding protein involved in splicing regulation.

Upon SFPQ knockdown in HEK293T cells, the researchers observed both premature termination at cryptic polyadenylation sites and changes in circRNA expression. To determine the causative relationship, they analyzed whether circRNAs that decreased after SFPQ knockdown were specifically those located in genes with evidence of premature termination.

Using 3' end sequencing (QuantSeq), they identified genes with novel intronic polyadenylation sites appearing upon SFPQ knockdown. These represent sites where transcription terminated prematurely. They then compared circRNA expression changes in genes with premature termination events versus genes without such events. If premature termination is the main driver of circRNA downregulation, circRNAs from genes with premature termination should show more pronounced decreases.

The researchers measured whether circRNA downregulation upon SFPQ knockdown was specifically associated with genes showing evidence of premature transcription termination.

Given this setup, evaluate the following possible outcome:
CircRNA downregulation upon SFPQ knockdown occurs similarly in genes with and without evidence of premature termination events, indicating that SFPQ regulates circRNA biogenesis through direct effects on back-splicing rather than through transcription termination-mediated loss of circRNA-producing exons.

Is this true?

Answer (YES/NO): YES